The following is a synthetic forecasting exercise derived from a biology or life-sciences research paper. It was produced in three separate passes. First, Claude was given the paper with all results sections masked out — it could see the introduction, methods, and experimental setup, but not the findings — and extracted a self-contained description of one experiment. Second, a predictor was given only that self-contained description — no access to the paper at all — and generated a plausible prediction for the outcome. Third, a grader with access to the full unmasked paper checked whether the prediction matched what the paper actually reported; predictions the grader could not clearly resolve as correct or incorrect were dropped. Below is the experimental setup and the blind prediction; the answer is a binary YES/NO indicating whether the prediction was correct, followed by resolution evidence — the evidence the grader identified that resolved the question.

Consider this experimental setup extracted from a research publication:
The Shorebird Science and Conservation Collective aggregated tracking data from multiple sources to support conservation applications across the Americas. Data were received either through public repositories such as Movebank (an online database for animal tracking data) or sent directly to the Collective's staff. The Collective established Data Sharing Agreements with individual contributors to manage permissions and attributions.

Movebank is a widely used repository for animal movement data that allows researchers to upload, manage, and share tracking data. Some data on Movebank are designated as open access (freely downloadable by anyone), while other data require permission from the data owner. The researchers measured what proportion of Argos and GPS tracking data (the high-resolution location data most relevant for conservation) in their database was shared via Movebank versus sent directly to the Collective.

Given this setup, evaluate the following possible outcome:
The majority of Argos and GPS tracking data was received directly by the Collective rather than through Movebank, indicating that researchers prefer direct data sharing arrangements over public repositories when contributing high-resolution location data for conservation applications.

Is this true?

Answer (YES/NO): NO